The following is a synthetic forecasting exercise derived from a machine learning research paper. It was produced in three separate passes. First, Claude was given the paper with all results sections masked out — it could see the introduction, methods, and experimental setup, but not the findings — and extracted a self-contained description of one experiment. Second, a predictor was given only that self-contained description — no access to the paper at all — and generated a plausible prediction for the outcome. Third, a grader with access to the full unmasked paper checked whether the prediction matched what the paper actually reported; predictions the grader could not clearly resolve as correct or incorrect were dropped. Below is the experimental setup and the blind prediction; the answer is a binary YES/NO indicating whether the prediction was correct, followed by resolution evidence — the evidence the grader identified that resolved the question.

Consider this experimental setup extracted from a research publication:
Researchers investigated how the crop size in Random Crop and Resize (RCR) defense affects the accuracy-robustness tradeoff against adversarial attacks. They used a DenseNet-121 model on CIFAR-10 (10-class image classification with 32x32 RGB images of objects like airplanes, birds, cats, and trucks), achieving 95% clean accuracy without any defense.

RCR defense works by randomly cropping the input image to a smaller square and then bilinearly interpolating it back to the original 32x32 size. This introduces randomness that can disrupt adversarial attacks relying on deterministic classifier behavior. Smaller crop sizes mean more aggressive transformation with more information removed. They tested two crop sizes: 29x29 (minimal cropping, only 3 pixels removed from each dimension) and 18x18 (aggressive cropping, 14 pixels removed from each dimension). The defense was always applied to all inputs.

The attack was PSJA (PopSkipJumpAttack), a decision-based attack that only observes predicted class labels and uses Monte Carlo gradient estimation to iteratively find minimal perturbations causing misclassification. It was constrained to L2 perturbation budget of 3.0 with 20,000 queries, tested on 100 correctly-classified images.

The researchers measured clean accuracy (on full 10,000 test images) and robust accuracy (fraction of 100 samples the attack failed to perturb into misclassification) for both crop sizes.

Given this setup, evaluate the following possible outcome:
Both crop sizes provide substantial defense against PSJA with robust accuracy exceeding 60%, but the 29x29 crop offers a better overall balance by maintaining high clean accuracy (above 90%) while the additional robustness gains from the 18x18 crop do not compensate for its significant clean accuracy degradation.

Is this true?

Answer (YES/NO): NO